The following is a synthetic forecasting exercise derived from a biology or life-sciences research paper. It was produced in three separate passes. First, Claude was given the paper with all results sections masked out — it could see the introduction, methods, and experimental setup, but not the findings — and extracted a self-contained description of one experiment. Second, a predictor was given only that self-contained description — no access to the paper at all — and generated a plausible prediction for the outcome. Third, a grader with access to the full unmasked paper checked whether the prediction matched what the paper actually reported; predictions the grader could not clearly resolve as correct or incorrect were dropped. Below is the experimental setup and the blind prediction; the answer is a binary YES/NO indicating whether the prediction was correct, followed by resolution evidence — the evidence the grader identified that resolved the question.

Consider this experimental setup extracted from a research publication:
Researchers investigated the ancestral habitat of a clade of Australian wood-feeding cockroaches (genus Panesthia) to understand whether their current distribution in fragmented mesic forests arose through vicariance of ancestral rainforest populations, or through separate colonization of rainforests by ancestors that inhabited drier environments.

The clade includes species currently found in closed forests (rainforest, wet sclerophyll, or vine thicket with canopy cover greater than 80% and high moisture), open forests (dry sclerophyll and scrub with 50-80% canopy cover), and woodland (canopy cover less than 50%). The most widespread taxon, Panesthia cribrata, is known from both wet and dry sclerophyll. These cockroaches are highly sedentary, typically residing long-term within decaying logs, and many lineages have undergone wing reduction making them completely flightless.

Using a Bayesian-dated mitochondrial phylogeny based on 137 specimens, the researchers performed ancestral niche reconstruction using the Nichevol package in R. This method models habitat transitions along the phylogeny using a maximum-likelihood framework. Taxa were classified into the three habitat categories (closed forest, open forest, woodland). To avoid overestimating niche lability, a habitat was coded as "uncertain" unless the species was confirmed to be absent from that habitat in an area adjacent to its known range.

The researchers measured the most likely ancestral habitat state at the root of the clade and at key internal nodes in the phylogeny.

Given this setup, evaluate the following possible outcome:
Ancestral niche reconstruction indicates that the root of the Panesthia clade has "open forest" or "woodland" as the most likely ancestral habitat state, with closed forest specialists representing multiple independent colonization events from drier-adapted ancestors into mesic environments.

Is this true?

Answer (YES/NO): NO